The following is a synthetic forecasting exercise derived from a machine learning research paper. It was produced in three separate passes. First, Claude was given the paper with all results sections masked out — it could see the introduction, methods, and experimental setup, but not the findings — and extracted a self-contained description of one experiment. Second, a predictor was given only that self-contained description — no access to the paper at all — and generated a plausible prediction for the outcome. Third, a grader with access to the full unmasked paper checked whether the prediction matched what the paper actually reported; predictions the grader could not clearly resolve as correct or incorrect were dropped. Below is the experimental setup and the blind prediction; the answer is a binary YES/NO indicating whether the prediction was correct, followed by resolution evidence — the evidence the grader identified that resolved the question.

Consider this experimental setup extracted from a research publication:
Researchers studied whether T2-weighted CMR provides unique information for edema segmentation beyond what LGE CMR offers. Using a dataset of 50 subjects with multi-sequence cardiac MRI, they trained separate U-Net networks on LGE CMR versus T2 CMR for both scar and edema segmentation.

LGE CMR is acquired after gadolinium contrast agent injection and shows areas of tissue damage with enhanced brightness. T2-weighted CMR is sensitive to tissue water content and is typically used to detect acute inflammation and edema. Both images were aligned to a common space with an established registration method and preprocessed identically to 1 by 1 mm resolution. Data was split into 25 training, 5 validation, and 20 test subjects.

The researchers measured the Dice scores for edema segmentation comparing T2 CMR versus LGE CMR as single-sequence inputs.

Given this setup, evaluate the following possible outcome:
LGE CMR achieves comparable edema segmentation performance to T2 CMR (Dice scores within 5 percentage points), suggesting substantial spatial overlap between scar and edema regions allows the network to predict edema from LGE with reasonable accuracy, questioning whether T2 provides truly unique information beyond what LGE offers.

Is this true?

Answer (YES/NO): NO